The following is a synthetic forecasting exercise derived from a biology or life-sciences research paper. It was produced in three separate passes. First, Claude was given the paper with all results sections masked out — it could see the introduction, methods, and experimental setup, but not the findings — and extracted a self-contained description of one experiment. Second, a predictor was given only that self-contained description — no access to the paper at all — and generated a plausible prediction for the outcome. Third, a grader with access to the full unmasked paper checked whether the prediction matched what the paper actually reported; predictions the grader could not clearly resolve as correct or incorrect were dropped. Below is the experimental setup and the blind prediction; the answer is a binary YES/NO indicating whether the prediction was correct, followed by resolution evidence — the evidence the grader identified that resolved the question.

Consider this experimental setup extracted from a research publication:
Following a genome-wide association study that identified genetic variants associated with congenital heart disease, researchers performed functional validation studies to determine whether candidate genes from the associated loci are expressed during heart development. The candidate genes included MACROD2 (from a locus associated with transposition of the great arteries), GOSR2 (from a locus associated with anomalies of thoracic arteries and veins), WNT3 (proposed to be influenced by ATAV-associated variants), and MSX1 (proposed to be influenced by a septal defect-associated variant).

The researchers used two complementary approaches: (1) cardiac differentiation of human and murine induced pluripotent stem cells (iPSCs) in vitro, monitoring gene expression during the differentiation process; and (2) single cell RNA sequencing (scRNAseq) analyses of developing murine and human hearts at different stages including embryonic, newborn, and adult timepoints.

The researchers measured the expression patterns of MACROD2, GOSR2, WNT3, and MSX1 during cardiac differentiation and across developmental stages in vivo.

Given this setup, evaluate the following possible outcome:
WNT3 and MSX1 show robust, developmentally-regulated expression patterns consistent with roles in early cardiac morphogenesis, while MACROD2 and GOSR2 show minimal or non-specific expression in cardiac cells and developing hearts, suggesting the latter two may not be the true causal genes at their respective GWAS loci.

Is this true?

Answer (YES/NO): NO